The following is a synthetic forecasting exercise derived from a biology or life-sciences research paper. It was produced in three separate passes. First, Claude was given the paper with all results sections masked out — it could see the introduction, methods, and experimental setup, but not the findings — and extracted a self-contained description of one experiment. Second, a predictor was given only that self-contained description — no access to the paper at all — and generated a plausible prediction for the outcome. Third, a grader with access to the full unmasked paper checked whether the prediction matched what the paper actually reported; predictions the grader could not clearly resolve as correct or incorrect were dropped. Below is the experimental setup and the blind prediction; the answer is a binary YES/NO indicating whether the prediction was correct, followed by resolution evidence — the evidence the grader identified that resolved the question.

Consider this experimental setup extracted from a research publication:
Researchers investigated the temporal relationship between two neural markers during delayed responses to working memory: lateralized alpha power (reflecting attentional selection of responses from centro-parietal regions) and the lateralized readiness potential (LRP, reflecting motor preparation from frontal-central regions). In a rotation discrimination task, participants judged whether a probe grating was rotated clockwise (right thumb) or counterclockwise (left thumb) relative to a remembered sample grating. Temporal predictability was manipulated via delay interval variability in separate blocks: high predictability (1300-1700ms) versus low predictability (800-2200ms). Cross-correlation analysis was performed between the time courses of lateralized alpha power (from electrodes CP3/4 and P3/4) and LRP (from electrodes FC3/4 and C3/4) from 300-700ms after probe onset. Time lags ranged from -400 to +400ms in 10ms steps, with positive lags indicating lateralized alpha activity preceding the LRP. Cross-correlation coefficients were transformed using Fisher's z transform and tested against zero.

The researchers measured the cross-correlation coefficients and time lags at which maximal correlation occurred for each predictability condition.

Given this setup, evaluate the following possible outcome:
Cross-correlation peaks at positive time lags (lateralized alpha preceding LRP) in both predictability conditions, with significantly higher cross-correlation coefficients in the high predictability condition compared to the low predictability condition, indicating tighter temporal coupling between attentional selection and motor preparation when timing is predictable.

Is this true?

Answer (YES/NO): NO